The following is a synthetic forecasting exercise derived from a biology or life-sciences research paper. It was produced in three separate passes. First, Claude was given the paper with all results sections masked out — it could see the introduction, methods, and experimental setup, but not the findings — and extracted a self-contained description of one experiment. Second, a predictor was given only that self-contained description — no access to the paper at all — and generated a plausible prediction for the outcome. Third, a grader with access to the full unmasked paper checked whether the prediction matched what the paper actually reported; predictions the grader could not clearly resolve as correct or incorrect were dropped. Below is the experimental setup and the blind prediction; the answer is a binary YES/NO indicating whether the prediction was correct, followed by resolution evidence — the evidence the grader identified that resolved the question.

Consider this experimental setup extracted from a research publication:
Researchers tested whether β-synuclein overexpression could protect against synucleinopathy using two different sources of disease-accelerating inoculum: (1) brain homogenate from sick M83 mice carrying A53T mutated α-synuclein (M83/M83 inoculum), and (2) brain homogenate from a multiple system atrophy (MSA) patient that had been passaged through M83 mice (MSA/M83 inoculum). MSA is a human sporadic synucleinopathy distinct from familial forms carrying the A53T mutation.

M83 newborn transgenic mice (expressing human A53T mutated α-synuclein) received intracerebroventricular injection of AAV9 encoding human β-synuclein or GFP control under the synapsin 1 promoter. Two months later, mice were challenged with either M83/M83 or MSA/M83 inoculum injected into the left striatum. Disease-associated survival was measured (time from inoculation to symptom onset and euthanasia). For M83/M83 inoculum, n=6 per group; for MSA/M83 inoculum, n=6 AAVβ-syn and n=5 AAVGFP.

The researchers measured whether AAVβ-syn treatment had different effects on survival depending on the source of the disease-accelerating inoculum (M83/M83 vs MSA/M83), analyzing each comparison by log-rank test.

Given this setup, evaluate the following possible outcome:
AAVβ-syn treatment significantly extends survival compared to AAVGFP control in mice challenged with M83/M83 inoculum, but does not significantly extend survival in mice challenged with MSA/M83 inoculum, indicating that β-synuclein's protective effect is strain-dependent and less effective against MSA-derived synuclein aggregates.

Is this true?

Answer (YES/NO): NO